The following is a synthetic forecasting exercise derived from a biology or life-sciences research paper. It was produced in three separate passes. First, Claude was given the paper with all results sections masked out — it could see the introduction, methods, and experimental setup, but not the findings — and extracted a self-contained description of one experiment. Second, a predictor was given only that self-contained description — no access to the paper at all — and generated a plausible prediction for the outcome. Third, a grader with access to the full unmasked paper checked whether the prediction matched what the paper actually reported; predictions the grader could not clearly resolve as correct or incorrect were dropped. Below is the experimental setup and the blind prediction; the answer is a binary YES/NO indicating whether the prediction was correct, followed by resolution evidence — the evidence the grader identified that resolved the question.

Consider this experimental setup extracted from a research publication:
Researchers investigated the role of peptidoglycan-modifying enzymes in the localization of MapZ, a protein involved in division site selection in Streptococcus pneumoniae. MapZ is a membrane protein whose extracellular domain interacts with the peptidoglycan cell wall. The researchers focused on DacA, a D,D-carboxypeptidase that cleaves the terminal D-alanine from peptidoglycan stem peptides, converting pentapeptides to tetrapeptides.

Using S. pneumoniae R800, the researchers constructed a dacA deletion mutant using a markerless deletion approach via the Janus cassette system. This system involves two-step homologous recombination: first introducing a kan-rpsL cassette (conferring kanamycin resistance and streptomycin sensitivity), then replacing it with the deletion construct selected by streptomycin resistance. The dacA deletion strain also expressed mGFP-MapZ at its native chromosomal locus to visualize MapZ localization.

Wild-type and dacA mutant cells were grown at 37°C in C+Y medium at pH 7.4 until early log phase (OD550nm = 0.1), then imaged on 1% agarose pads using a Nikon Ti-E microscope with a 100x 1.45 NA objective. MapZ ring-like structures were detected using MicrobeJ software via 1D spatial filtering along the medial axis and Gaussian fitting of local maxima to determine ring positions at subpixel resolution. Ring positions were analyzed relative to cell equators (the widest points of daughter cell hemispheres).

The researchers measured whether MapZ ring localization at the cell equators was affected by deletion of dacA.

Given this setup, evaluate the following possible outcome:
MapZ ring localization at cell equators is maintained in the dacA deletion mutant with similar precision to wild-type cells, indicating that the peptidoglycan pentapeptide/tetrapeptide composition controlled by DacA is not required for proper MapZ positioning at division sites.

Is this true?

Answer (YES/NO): NO